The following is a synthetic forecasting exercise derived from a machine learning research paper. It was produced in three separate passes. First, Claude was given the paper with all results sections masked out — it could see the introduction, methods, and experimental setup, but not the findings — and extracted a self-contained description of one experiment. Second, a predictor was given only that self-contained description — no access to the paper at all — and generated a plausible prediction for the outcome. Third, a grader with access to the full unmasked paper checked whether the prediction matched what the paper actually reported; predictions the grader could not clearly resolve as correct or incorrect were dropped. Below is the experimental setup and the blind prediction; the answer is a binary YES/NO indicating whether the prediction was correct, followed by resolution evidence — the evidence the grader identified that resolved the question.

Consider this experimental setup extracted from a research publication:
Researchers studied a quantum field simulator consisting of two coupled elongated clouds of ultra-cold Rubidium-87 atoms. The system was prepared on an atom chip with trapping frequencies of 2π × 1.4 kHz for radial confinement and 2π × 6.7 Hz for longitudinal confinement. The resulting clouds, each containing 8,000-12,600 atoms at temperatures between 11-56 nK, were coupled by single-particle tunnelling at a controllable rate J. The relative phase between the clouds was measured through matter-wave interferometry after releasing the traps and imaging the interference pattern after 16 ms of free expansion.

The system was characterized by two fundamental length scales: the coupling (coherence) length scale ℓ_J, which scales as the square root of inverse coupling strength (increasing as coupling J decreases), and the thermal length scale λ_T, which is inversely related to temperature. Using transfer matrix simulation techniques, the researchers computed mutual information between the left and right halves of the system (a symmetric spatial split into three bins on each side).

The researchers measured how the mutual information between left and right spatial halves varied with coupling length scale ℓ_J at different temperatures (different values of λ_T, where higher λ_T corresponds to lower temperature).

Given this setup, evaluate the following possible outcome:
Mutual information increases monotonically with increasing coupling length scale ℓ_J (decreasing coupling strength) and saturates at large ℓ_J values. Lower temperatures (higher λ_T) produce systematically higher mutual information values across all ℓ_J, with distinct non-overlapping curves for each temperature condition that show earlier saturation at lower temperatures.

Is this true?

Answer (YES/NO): NO